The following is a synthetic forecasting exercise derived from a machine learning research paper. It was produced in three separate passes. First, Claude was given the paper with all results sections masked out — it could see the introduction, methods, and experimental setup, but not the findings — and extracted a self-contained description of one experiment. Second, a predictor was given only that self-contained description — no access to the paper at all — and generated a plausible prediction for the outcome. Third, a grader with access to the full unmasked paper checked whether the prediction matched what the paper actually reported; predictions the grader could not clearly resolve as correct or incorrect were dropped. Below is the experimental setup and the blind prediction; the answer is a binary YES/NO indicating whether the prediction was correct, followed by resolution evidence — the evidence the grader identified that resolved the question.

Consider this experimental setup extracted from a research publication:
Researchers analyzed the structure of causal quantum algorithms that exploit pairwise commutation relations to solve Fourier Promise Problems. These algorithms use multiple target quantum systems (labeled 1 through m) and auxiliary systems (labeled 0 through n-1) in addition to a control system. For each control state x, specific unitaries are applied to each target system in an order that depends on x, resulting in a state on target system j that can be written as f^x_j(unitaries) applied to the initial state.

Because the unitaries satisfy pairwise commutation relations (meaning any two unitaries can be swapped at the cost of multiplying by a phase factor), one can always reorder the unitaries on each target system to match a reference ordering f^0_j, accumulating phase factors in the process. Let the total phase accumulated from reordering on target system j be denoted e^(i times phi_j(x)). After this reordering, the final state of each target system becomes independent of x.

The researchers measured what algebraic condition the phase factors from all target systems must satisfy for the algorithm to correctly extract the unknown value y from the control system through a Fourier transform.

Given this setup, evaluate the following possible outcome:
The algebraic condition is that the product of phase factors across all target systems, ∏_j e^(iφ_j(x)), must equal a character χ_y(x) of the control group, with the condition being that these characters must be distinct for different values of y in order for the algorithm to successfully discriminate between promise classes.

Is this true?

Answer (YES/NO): YES